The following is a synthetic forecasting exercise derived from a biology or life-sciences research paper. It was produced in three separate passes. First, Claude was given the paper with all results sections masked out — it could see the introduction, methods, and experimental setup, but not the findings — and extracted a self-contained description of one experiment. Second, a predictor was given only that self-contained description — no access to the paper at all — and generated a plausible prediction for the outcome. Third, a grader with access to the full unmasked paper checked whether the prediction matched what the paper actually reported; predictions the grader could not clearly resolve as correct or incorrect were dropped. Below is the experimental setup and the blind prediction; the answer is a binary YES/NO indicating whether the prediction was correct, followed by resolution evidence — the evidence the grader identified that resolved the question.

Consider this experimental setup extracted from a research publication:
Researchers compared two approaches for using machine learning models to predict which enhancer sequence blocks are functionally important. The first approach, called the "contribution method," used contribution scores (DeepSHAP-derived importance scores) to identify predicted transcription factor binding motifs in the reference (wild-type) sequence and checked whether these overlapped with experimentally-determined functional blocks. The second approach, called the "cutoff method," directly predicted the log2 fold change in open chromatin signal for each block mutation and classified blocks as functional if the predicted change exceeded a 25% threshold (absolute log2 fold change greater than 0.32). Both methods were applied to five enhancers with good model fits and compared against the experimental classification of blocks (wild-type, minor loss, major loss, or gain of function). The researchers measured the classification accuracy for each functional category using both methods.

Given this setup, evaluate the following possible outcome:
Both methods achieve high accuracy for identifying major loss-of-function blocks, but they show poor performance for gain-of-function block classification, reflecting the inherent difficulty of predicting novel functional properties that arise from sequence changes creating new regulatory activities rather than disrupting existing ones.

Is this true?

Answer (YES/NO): NO